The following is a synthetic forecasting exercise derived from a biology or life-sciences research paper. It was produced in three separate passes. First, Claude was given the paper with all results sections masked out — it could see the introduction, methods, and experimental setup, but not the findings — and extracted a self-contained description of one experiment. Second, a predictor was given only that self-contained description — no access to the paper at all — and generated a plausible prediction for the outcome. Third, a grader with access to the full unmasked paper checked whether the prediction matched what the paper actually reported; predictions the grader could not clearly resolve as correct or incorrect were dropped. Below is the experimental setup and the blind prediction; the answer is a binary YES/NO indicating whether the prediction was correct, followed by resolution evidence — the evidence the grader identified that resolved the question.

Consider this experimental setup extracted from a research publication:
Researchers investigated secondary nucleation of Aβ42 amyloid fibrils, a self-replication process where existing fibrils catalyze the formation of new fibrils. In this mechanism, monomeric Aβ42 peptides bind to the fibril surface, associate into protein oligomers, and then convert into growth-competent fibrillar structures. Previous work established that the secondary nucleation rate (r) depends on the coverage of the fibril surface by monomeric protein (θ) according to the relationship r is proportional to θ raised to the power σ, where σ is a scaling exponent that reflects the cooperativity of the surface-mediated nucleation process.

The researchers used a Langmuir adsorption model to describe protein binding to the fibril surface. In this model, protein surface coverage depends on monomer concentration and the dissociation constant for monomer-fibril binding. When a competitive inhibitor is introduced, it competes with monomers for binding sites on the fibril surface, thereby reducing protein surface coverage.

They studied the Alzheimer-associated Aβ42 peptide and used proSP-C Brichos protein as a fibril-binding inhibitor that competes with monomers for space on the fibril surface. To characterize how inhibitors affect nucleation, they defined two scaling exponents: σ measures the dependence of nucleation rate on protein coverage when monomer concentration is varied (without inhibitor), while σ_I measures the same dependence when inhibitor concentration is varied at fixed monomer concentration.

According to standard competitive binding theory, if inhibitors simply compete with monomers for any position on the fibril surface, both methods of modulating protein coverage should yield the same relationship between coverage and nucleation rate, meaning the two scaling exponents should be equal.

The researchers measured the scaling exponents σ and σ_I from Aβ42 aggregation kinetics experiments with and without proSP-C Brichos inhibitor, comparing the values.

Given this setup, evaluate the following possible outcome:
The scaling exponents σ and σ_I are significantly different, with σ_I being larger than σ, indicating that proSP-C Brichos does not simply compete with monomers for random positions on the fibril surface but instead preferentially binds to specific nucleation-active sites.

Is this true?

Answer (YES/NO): NO